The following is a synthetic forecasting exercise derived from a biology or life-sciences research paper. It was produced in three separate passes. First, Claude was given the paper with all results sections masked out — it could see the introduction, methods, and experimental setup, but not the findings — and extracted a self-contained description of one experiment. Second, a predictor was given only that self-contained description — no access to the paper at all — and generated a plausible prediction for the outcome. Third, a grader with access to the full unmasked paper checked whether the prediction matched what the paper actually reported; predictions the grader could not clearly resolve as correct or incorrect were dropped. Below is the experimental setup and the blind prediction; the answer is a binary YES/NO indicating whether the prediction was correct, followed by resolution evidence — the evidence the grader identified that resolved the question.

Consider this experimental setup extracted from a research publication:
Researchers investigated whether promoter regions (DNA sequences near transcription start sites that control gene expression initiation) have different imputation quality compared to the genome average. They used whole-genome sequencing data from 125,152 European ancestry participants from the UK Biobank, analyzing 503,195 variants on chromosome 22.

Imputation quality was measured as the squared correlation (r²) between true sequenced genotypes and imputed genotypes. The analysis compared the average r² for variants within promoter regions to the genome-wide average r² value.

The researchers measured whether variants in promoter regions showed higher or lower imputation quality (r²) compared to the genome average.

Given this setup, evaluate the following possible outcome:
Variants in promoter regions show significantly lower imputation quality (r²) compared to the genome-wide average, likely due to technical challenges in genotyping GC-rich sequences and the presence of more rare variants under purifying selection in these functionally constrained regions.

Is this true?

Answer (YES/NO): NO